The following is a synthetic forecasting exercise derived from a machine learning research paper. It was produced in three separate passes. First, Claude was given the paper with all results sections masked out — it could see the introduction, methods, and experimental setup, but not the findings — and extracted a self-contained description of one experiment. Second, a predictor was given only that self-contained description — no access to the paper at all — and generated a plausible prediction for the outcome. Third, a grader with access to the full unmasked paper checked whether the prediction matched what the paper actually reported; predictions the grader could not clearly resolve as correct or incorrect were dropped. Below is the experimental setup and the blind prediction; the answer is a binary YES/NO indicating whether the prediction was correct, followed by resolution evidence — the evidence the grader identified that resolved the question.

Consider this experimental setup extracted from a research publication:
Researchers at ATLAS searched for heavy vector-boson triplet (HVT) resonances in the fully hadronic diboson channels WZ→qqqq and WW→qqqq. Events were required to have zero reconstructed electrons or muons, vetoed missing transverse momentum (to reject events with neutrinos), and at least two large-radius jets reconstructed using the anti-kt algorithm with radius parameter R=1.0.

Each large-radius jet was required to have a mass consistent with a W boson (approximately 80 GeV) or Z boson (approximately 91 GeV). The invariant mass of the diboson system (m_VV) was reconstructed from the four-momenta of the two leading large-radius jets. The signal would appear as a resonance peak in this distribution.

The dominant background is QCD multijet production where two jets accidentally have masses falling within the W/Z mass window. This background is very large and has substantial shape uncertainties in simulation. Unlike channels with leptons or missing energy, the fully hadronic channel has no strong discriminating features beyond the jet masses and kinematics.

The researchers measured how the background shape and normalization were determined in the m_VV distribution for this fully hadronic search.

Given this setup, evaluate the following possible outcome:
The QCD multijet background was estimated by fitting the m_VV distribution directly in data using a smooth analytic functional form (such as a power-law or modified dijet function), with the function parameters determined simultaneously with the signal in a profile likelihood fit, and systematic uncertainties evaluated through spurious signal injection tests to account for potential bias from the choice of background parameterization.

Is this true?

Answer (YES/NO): YES